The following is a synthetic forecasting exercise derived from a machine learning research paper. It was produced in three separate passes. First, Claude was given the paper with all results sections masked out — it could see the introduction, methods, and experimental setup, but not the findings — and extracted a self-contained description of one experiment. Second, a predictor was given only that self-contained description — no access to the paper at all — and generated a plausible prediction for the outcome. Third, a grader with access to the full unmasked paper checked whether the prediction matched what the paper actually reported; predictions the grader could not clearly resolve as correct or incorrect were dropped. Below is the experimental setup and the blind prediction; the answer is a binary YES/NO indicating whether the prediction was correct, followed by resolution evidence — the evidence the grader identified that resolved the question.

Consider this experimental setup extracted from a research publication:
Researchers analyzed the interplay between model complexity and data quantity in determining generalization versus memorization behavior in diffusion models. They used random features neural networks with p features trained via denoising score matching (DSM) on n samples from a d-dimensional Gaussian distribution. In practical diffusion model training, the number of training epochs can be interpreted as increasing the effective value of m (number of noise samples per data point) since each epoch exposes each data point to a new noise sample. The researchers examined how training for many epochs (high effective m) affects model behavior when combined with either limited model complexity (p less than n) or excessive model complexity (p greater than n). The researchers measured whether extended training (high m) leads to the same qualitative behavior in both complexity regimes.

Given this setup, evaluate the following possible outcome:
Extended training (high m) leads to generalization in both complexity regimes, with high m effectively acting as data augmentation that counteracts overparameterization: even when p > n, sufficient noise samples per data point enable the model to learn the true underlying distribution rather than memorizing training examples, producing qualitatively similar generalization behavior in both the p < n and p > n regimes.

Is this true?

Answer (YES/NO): NO